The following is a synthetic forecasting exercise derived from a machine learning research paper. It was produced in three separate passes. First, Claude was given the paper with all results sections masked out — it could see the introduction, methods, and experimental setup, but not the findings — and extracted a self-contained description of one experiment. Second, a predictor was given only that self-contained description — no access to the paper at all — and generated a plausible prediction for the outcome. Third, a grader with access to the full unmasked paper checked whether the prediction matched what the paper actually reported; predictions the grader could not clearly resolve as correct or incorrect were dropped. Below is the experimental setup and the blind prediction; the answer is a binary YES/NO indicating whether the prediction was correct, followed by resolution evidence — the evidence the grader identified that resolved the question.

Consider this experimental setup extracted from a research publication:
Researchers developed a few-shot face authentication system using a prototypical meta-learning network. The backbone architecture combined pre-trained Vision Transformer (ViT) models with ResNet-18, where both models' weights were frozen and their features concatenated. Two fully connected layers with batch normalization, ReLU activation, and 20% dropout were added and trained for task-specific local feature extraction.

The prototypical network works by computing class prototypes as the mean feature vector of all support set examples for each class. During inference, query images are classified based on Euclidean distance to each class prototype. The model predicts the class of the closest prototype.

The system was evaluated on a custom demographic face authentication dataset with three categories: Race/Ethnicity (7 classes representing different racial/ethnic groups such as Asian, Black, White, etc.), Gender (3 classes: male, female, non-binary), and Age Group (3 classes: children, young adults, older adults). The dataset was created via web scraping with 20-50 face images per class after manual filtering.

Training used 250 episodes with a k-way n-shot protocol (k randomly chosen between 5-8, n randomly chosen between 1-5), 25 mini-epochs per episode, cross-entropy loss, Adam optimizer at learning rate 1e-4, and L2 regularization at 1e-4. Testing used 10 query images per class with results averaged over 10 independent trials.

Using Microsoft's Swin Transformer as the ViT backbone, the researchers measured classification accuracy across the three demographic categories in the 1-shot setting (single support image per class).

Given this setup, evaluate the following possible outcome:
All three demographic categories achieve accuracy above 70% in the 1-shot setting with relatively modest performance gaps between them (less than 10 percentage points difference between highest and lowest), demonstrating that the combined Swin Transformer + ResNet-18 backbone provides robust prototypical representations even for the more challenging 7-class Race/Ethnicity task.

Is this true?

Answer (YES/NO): NO